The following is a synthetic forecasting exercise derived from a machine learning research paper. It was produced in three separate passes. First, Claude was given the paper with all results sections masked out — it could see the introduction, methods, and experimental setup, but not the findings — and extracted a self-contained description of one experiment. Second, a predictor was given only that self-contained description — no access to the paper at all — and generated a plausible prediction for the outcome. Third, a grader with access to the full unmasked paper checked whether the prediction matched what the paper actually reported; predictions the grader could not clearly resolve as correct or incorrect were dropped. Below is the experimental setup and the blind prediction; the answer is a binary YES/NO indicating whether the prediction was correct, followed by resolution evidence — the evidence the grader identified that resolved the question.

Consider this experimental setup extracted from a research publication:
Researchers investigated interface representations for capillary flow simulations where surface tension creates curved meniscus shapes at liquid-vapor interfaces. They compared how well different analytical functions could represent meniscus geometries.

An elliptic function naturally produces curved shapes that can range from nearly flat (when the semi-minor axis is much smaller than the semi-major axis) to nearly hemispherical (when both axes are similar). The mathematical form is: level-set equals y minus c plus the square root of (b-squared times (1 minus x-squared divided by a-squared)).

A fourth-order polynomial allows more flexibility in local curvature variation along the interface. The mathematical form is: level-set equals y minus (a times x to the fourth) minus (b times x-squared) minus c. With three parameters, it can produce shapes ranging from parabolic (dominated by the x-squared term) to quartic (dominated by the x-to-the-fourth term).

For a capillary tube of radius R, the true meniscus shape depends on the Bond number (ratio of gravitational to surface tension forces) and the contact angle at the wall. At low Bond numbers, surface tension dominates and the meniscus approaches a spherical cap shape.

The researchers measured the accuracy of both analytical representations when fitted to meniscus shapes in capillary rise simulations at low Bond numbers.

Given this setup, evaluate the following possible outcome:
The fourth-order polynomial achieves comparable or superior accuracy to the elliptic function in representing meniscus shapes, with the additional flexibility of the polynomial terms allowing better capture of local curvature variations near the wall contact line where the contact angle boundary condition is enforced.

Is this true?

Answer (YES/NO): NO